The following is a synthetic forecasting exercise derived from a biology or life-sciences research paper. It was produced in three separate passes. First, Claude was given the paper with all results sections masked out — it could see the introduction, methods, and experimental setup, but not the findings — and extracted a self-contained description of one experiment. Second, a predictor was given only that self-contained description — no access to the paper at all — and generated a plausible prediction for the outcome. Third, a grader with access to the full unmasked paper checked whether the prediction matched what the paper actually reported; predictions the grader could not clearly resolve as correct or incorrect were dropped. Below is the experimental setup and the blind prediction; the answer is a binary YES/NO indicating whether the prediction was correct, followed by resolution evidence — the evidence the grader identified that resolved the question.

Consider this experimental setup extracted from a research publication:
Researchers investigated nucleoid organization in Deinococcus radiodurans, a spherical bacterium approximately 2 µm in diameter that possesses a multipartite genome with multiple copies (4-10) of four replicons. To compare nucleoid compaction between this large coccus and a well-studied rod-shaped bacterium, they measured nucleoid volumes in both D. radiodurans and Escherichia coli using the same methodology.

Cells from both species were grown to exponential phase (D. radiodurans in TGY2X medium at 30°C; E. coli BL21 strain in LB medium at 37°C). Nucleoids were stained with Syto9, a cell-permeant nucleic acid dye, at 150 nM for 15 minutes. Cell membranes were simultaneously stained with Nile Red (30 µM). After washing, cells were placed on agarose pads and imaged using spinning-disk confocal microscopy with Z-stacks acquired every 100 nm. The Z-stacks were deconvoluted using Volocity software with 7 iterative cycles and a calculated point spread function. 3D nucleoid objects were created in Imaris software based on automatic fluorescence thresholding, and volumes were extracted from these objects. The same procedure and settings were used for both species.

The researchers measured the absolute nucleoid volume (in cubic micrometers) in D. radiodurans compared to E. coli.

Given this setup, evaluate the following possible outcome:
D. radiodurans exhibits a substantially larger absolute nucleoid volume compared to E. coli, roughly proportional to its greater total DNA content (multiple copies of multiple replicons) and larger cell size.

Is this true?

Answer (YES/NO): NO